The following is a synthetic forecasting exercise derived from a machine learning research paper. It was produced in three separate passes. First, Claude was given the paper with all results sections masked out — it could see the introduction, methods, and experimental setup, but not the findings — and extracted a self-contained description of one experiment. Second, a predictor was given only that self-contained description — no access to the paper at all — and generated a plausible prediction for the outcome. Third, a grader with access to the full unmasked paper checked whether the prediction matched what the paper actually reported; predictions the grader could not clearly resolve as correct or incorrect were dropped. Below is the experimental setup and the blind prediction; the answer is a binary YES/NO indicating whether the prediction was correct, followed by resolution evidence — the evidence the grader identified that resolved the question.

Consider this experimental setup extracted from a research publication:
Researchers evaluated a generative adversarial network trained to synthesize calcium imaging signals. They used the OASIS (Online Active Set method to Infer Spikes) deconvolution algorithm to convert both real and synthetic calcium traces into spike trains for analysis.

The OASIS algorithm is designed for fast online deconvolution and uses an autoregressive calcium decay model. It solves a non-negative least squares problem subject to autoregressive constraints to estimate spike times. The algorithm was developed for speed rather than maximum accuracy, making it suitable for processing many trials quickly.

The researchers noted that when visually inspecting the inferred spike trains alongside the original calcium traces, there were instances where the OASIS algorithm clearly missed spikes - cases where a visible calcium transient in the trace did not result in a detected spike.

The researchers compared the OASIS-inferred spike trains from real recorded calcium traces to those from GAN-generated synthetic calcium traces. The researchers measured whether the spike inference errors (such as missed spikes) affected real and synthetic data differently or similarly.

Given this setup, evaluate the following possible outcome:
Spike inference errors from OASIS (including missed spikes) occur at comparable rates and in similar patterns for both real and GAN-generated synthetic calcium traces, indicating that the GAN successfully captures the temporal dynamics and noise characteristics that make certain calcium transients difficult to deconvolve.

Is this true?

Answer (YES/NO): YES